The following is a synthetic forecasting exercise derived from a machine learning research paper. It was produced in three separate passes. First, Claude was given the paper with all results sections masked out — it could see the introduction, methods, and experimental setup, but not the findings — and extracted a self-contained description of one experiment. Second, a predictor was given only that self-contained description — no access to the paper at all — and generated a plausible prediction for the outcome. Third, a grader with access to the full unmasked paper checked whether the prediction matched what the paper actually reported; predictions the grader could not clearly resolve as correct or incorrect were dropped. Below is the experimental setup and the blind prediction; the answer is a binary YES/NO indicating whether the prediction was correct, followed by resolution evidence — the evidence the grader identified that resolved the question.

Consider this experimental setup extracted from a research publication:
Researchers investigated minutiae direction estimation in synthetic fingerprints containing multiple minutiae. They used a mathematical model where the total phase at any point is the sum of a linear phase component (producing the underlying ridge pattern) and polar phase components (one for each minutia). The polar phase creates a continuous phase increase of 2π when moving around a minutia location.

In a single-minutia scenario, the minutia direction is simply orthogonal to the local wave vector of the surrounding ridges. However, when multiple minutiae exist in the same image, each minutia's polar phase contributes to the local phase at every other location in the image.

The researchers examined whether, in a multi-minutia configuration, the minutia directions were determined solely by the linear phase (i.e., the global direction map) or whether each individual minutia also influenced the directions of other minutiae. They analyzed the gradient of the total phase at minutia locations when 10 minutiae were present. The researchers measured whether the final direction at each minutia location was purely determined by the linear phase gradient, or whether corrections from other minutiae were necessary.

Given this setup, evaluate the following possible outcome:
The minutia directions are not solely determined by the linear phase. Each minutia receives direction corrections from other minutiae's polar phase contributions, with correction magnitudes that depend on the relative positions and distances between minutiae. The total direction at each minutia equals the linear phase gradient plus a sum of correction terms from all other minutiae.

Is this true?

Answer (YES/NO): YES